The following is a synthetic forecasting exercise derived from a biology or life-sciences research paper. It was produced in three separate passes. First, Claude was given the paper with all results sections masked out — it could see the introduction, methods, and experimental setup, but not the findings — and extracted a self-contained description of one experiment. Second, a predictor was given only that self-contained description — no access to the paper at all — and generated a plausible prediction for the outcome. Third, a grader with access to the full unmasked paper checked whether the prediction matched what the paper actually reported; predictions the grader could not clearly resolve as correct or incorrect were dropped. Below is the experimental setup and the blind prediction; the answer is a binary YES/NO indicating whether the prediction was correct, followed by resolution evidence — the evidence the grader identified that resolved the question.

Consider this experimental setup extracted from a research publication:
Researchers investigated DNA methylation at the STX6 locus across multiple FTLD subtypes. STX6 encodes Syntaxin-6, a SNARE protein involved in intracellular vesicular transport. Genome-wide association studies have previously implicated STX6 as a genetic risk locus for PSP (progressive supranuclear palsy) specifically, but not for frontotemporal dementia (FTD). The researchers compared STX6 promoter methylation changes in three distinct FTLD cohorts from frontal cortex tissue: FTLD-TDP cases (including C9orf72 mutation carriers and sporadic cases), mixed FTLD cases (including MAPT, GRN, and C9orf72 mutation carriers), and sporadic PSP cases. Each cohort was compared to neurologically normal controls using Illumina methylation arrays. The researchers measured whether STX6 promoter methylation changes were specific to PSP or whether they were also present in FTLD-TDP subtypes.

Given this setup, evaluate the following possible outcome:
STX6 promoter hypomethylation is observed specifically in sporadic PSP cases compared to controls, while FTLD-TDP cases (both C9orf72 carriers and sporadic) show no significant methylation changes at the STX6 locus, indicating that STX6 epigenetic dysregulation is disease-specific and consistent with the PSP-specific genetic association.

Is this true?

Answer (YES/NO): NO